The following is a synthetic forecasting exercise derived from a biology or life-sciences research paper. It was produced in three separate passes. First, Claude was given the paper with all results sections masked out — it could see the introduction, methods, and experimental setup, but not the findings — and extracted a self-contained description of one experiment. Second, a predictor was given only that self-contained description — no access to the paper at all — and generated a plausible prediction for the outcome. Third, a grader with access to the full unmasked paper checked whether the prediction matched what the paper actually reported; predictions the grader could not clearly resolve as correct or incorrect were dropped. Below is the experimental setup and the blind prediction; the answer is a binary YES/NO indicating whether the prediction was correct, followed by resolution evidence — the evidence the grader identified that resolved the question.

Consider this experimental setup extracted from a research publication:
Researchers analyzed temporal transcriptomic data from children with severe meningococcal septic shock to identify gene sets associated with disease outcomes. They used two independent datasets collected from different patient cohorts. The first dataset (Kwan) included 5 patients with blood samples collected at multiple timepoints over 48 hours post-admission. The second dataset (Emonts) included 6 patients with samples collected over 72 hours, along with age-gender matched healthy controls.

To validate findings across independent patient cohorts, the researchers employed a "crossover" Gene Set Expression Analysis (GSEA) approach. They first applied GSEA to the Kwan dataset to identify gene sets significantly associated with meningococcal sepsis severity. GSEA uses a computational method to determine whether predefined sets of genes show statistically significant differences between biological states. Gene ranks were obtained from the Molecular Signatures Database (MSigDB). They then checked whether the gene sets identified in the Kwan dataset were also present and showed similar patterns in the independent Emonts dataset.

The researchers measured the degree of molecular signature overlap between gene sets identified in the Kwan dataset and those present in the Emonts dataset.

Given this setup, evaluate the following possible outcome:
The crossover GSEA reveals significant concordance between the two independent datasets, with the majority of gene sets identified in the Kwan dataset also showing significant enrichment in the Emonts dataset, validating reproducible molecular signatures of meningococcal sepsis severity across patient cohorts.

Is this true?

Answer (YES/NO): YES